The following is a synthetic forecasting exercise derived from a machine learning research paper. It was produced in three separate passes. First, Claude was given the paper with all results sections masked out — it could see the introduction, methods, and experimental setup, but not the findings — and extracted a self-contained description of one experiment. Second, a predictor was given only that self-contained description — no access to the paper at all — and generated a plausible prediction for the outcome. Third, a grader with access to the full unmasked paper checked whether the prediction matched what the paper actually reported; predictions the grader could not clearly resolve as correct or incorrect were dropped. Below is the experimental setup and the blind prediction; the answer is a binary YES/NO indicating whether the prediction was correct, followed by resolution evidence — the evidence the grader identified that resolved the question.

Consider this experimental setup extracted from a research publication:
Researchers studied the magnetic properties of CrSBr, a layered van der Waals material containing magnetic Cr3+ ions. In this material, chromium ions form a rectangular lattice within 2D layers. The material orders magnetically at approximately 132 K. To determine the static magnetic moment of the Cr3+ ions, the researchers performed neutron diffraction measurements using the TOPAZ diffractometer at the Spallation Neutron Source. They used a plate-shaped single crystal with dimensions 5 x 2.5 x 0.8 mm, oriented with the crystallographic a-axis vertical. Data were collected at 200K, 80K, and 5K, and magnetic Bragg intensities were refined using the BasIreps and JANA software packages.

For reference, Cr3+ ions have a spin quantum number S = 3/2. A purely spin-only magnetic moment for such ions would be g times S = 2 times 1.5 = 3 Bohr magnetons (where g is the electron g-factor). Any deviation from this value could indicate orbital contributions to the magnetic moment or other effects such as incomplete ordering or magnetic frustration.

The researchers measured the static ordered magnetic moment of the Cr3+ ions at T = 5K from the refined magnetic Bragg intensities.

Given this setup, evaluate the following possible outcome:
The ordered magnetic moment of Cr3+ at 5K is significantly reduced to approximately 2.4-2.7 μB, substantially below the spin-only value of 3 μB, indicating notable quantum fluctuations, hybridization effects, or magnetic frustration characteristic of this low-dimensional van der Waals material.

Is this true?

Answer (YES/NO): NO